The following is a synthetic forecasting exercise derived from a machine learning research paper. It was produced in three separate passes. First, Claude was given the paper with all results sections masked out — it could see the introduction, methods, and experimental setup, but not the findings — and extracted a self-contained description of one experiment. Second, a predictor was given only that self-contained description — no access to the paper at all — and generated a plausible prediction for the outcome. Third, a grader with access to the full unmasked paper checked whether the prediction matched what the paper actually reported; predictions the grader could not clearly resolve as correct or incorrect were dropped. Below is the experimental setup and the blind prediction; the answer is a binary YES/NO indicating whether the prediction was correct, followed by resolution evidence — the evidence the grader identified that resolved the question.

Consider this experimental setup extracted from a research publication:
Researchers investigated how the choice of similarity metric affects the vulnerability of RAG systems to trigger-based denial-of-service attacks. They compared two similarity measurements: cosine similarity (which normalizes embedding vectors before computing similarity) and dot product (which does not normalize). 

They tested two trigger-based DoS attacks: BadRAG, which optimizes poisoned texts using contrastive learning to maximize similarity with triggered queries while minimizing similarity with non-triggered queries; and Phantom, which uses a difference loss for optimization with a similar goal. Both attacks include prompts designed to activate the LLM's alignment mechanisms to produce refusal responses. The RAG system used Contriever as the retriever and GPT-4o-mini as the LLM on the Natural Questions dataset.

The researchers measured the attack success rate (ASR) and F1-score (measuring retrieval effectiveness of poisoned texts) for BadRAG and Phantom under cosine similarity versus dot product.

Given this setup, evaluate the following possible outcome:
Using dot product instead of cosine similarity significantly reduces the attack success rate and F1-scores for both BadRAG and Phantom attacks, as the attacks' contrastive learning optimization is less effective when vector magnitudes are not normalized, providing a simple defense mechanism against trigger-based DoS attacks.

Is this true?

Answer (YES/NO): NO